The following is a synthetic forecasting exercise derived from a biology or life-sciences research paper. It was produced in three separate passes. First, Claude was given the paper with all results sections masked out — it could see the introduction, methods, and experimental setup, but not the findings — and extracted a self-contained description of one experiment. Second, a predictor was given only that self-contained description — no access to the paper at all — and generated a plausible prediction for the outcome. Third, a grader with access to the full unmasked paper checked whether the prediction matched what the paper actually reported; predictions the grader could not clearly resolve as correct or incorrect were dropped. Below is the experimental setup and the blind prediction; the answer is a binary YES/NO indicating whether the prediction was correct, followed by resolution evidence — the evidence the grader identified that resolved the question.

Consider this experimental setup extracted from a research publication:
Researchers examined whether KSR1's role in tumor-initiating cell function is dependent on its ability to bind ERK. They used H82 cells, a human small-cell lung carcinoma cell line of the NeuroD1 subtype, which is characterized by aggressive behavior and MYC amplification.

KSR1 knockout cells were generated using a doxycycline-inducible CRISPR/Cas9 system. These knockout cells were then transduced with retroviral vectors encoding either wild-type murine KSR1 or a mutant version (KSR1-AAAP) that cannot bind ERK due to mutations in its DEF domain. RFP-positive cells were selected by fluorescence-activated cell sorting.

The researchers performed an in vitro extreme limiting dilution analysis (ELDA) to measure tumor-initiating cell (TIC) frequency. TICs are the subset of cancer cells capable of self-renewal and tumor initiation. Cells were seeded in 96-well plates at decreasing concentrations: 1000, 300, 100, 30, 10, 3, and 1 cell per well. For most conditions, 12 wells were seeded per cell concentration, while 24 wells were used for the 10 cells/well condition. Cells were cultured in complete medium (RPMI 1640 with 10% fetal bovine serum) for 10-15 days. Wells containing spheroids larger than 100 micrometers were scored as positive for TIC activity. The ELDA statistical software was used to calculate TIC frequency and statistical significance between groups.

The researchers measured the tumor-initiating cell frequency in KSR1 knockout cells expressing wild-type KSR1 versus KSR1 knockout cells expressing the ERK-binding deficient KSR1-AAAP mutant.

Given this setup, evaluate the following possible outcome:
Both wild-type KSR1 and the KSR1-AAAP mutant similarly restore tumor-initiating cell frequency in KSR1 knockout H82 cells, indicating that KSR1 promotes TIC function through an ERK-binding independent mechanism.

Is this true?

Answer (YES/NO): NO